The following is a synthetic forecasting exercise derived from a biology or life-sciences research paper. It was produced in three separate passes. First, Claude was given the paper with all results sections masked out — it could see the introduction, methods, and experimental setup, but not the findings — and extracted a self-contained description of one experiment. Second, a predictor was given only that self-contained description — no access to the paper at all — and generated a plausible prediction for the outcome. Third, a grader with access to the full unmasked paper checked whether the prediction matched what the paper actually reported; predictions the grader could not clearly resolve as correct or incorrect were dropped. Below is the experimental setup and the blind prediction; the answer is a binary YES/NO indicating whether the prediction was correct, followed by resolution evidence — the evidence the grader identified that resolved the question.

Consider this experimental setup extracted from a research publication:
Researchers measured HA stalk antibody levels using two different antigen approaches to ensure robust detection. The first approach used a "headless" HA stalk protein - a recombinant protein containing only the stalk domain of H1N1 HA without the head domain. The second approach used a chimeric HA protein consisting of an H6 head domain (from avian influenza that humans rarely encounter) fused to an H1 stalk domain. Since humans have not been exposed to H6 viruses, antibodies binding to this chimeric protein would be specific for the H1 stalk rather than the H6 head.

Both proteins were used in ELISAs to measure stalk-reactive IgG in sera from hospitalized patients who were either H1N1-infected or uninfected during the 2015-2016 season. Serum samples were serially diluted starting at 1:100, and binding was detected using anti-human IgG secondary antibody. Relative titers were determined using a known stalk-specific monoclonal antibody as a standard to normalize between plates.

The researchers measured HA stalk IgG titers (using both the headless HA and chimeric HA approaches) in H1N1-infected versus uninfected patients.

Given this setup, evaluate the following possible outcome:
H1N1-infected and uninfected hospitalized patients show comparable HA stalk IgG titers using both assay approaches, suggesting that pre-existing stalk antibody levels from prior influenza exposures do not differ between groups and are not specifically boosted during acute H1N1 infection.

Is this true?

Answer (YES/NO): NO